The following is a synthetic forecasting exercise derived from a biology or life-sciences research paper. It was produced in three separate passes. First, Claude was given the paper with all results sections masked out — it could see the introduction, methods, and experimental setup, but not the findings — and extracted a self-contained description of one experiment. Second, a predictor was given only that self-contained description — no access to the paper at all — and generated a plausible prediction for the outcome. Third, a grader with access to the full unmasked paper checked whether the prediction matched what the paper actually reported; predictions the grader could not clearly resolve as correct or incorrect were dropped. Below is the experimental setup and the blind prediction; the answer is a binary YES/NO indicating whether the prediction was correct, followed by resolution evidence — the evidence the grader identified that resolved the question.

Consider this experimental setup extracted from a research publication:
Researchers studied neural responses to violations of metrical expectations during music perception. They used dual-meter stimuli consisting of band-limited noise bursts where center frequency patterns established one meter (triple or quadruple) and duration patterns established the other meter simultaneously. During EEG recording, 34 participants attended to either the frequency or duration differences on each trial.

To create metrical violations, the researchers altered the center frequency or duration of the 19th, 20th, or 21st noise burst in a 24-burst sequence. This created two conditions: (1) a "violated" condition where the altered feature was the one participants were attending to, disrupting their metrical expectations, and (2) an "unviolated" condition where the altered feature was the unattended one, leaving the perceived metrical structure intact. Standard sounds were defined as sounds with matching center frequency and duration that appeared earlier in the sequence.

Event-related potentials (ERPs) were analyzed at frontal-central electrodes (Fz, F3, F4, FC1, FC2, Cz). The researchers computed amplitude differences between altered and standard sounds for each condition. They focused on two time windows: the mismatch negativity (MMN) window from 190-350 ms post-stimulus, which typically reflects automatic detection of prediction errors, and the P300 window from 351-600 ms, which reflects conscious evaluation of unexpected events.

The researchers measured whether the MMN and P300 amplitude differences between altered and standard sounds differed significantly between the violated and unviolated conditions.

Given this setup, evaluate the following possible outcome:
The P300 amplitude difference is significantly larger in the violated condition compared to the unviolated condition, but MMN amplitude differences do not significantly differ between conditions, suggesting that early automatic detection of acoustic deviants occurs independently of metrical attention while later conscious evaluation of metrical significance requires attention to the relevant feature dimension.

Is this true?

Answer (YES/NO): NO